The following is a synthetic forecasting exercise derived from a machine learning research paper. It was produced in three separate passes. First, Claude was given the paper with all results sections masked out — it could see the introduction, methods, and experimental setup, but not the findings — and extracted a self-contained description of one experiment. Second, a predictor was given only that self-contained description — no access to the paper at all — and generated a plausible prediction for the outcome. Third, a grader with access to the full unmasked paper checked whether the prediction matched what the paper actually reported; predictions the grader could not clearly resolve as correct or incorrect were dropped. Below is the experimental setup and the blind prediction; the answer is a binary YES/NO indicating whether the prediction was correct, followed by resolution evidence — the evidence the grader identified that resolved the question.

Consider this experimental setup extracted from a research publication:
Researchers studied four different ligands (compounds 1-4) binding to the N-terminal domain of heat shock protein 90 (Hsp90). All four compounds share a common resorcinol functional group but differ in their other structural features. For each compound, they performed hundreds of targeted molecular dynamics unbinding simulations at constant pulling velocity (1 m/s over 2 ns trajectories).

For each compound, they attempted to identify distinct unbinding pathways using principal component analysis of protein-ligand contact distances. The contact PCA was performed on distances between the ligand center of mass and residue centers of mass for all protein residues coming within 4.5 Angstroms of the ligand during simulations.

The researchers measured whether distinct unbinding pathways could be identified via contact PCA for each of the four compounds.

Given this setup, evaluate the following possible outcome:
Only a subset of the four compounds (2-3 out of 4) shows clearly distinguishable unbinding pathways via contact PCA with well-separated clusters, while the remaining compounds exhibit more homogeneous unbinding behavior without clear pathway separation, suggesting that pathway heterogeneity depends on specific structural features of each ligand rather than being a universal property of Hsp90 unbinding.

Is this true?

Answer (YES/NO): NO